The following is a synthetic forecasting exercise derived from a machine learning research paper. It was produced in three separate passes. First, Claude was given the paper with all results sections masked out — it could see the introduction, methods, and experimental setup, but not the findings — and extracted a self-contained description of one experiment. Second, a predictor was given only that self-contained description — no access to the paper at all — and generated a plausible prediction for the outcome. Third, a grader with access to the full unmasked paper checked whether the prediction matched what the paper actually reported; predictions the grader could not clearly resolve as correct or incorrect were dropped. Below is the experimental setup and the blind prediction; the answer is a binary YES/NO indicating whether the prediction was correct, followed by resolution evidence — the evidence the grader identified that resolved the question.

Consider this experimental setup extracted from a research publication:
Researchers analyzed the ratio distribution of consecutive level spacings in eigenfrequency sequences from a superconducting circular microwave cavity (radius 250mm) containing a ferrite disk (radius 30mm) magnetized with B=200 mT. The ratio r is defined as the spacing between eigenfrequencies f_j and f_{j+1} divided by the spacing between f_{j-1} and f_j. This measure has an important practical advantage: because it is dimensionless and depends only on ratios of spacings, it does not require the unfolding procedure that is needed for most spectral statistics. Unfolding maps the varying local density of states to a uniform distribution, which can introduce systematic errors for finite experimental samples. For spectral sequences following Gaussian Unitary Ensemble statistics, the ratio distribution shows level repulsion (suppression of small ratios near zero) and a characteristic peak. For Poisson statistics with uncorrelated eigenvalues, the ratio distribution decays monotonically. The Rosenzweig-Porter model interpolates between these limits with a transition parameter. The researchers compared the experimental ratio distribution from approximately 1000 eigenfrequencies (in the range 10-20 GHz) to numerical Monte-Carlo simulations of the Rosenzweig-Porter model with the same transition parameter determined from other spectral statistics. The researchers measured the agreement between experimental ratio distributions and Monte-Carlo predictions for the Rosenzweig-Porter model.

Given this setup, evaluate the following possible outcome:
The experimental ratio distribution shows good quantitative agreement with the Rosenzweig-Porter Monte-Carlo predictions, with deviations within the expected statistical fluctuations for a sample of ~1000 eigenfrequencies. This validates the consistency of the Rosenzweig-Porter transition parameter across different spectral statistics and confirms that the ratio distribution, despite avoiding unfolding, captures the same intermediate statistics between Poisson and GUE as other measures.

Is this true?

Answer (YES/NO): NO